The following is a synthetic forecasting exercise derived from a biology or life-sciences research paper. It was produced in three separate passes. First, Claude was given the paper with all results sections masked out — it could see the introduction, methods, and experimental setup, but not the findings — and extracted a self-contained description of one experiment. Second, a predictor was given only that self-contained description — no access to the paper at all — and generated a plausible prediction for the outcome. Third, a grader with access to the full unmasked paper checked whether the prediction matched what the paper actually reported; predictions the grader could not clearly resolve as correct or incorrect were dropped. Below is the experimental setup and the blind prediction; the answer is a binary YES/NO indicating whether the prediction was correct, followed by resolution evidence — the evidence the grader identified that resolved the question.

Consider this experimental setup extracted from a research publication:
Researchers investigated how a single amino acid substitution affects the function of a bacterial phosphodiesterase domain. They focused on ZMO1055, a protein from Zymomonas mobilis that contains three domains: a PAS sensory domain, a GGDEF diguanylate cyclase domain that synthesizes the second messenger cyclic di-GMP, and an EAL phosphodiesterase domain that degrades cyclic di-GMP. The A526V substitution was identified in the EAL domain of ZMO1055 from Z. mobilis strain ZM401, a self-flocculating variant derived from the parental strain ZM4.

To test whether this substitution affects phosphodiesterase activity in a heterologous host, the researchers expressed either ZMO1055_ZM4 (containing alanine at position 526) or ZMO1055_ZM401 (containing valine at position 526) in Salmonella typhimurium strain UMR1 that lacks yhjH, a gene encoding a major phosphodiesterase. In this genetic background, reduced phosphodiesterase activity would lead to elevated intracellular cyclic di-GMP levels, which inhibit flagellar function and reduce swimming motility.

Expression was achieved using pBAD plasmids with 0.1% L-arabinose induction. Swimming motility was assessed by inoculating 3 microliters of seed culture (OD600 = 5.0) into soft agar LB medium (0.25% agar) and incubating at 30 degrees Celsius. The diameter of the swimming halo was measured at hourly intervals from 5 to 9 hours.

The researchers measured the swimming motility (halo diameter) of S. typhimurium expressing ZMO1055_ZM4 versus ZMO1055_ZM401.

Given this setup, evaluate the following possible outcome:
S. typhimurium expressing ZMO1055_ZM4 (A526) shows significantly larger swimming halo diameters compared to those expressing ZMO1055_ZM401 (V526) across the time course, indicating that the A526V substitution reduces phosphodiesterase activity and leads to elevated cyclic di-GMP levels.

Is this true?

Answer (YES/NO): YES